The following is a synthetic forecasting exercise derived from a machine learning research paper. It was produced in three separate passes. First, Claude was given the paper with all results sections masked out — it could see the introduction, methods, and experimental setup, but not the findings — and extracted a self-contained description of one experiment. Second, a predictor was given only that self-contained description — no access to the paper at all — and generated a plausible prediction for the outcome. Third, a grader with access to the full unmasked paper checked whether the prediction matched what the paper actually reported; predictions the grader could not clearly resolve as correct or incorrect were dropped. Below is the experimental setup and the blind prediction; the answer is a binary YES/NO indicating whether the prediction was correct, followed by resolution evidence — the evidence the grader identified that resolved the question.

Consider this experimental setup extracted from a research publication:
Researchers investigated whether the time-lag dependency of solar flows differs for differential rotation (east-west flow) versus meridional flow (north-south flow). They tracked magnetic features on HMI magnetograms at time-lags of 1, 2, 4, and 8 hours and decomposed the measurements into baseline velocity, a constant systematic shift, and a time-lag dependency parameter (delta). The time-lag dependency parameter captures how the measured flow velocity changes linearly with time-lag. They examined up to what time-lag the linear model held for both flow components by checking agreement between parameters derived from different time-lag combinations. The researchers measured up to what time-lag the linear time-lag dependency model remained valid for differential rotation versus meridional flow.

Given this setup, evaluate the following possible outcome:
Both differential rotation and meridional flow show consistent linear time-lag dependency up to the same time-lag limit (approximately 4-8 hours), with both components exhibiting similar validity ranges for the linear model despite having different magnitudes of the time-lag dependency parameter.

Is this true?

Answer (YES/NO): NO